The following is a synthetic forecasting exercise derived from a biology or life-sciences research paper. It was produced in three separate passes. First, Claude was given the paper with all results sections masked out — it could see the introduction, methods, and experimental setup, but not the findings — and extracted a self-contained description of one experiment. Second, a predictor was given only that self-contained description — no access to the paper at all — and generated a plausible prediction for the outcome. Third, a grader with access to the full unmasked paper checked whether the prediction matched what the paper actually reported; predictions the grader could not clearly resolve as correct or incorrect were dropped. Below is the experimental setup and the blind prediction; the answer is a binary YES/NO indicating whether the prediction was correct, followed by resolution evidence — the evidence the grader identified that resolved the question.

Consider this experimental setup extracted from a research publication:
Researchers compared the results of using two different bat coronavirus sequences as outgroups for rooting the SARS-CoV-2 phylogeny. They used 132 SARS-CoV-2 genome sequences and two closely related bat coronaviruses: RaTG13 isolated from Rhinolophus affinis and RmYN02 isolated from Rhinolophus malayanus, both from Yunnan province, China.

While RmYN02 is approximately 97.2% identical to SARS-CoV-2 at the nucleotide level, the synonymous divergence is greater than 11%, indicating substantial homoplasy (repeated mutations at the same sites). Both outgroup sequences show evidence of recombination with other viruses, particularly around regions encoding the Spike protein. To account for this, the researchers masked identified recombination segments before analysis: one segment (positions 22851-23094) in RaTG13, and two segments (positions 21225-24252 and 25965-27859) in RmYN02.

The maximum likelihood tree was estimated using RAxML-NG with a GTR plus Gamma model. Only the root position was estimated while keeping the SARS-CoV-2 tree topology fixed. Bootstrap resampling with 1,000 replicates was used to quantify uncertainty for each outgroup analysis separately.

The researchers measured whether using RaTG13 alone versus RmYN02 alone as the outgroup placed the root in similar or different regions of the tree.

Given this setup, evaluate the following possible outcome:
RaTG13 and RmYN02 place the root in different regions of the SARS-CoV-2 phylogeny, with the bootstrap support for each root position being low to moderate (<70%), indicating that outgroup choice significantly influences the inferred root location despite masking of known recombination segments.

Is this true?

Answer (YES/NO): NO